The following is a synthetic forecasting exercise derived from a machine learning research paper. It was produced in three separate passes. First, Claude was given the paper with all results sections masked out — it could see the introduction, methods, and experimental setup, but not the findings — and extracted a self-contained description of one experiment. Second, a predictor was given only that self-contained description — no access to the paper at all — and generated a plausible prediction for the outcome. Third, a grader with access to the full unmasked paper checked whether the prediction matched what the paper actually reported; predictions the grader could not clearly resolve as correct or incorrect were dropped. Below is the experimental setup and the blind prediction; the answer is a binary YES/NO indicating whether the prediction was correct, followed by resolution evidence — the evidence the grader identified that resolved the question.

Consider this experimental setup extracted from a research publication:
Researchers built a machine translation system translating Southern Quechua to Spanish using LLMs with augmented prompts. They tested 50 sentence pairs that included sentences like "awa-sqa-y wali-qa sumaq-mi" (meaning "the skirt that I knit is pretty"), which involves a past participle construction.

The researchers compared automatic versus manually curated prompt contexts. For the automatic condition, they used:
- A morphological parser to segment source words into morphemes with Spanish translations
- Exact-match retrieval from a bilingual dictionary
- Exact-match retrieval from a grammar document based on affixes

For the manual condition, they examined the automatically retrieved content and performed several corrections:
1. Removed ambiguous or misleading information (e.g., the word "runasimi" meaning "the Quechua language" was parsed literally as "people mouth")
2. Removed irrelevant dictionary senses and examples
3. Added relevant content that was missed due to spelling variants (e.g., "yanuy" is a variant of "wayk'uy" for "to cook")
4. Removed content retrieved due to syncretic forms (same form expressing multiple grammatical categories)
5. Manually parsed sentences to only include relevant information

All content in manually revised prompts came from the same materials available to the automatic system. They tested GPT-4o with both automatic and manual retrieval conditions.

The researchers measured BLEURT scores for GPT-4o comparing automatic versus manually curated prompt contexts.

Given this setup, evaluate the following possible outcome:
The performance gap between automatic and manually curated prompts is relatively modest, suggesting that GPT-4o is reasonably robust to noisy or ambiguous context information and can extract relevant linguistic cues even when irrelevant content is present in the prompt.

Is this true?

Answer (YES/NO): NO